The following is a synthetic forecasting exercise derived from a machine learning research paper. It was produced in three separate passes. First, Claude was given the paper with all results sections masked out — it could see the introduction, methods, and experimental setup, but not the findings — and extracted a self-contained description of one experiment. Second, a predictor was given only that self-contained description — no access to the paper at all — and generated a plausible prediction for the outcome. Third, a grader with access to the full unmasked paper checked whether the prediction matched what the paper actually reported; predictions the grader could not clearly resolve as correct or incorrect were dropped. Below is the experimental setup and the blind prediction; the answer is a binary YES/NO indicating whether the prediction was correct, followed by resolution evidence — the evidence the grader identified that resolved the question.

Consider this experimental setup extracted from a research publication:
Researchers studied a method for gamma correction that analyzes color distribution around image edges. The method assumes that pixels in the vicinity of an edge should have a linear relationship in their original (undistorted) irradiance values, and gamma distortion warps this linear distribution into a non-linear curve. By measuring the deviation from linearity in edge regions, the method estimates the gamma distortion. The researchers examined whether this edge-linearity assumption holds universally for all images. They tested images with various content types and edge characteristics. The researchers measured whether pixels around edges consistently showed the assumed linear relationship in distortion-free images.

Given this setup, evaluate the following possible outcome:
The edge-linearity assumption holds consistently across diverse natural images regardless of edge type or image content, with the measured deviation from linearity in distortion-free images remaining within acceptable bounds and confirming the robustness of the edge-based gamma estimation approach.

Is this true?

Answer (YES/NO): NO